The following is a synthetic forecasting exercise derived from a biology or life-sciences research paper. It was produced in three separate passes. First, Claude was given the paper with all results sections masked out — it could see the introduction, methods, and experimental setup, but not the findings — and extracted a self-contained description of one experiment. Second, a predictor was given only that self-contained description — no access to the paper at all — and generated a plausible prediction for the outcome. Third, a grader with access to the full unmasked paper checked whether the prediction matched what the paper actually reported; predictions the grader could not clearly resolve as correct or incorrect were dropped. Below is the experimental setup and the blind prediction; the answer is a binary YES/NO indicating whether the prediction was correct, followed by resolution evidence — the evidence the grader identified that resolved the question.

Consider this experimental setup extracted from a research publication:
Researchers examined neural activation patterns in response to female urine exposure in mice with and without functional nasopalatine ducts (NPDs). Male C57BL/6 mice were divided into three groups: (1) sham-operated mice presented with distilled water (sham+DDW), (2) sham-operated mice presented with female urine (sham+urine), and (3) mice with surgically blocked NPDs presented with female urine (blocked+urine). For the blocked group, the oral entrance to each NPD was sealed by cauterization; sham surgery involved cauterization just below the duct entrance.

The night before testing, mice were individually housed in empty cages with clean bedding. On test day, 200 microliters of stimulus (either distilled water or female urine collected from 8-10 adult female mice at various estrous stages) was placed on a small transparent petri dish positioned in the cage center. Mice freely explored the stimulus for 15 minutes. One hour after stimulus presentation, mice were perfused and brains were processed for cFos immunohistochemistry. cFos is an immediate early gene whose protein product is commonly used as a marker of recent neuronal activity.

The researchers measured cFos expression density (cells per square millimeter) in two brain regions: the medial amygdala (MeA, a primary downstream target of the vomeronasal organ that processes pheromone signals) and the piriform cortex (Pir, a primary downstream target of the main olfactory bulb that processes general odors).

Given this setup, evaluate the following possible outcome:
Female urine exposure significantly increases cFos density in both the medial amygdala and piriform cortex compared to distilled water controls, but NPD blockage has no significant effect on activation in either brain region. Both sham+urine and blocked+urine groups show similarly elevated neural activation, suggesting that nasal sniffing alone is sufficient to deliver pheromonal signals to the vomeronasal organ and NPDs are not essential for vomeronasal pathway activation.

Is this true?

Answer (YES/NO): NO